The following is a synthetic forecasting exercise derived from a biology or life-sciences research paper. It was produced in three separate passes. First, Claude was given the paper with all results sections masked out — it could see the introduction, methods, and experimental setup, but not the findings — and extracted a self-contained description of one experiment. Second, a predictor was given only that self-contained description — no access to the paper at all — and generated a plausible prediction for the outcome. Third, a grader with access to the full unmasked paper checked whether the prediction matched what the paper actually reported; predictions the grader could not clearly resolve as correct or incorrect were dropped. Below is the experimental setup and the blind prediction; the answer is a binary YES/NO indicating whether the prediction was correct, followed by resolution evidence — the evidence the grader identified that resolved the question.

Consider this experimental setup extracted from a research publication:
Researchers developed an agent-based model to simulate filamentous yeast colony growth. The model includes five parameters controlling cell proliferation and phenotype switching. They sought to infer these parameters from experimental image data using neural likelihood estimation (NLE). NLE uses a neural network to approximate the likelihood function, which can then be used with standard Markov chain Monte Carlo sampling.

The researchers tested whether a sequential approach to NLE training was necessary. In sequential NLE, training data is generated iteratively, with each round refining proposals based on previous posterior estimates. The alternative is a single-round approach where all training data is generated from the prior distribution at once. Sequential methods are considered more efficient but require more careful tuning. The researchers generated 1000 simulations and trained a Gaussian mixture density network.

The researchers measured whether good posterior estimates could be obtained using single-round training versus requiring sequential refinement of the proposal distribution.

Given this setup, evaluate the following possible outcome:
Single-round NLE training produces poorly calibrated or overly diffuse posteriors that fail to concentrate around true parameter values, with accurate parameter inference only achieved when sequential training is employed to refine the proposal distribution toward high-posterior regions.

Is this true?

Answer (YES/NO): NO